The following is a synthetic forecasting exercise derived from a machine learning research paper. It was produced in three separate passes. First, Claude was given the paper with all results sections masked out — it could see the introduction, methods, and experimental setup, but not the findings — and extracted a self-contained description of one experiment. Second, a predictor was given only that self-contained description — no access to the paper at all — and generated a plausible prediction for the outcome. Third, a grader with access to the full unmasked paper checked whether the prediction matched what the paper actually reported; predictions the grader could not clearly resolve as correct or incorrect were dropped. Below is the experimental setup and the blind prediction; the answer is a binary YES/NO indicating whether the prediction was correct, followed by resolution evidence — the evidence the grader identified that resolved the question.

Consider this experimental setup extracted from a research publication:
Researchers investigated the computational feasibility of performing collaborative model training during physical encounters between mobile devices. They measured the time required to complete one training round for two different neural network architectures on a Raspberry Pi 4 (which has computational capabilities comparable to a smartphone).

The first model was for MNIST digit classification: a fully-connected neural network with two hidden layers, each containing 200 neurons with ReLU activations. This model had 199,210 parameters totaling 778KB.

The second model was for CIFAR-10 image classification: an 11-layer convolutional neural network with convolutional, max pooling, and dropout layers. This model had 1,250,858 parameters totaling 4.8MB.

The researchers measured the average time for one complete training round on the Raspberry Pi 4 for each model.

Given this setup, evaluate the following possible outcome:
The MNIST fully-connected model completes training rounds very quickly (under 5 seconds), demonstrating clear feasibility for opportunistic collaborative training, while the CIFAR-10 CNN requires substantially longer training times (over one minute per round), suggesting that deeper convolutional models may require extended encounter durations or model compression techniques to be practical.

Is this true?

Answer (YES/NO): NO